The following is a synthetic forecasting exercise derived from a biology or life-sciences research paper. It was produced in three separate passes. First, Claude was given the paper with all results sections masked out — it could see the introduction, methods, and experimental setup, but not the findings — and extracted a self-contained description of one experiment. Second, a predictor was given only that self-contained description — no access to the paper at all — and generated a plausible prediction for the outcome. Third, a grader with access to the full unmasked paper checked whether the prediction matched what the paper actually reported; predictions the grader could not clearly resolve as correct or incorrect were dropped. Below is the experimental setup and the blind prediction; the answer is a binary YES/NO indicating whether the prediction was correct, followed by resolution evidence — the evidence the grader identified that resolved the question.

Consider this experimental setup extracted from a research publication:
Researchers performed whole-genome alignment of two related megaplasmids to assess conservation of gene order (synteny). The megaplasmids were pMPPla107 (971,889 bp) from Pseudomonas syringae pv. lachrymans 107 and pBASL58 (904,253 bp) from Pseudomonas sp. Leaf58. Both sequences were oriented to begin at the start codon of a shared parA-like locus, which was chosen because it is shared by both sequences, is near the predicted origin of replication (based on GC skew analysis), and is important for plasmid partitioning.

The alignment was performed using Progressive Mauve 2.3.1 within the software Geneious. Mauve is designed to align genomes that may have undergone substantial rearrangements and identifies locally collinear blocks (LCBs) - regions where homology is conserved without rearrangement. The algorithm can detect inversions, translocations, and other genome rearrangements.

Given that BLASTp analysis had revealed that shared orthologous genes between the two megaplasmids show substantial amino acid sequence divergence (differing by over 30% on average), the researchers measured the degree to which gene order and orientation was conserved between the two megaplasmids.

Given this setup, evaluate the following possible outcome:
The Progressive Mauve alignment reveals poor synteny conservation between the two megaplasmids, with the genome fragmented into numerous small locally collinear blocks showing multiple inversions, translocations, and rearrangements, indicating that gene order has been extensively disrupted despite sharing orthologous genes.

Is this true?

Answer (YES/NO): NO